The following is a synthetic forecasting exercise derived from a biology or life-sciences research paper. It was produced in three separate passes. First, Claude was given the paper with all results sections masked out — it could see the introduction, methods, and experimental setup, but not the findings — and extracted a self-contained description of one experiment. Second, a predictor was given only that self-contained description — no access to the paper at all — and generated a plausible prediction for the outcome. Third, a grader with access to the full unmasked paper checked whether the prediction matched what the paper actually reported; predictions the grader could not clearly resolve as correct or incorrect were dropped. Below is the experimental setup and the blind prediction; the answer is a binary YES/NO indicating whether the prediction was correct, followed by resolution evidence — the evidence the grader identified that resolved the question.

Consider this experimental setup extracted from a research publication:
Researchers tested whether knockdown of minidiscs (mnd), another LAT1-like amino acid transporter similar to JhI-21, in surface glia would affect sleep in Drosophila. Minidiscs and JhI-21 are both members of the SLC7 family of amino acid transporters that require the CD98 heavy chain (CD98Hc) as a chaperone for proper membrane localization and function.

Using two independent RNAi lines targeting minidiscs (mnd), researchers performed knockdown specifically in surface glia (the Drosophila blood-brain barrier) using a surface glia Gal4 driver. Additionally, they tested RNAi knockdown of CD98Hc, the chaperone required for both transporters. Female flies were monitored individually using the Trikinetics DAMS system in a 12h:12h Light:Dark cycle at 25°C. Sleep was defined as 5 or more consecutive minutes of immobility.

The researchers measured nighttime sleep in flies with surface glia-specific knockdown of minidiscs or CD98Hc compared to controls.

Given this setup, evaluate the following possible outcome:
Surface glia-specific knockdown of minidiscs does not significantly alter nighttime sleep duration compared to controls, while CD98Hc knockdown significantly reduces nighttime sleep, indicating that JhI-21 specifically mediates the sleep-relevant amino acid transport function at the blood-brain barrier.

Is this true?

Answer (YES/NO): NO